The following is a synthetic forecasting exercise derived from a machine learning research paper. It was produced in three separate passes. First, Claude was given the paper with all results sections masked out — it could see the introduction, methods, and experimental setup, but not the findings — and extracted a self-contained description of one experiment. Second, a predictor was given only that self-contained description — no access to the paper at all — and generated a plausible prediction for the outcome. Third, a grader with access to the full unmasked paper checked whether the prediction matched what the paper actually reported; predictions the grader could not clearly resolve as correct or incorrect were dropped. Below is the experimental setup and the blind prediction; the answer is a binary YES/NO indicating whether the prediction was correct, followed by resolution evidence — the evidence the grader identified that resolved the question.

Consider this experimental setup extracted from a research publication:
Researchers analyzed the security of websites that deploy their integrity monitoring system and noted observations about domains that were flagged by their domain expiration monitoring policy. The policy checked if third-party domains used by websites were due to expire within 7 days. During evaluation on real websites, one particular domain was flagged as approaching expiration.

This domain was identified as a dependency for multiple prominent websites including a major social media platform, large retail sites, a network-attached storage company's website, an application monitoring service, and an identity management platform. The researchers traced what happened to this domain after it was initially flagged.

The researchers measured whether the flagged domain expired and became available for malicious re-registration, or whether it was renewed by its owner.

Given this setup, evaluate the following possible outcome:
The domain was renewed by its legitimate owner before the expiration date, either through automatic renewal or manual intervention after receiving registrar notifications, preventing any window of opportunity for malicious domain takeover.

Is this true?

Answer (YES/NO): YES